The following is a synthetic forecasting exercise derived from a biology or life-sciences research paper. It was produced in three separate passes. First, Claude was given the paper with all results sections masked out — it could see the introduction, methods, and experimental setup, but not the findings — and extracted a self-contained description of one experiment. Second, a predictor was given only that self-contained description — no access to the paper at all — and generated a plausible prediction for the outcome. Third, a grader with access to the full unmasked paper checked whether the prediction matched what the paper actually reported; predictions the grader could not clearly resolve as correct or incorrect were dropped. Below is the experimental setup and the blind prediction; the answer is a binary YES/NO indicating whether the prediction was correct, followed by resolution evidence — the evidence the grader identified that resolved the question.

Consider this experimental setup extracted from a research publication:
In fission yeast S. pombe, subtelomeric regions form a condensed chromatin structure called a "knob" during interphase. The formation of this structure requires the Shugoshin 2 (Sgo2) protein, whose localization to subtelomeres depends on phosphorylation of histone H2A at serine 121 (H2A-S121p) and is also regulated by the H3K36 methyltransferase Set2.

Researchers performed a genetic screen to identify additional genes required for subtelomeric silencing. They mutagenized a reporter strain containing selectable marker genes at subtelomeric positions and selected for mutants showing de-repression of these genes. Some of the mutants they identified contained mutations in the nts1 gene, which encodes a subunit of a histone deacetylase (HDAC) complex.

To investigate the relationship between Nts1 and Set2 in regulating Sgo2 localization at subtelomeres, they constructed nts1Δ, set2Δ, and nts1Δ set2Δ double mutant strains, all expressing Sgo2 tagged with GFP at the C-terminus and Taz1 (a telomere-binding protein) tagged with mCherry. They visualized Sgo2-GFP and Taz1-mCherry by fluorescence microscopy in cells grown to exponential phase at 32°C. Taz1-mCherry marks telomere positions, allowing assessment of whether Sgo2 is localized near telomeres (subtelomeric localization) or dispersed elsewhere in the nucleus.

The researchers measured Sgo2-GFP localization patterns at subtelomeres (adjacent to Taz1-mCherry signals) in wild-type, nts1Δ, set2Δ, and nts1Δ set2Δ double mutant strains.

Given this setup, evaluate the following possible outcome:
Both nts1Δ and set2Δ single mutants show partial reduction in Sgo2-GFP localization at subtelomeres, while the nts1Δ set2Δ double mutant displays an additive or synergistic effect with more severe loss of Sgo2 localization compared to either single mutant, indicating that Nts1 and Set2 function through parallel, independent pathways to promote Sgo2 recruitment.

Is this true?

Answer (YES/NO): YES